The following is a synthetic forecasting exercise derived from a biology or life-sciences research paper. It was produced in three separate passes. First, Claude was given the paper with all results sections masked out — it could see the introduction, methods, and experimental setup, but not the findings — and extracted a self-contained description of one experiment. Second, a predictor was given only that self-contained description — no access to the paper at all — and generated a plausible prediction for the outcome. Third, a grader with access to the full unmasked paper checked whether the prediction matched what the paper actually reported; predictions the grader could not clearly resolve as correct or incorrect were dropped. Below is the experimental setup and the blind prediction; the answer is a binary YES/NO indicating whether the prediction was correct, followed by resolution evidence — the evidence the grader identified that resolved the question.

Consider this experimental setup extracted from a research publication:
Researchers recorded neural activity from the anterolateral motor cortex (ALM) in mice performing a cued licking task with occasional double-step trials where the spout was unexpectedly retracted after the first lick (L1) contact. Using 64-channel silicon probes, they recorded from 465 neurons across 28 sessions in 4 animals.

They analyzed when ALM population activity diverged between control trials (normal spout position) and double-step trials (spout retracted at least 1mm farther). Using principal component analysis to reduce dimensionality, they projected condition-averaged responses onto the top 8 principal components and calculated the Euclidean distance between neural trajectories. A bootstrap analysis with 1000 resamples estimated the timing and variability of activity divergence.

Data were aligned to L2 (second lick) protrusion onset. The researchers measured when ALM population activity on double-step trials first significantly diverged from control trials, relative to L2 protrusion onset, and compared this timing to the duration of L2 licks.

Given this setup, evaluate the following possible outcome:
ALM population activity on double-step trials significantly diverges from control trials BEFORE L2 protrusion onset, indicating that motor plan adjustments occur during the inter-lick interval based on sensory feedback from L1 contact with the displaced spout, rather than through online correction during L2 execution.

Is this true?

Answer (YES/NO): NO